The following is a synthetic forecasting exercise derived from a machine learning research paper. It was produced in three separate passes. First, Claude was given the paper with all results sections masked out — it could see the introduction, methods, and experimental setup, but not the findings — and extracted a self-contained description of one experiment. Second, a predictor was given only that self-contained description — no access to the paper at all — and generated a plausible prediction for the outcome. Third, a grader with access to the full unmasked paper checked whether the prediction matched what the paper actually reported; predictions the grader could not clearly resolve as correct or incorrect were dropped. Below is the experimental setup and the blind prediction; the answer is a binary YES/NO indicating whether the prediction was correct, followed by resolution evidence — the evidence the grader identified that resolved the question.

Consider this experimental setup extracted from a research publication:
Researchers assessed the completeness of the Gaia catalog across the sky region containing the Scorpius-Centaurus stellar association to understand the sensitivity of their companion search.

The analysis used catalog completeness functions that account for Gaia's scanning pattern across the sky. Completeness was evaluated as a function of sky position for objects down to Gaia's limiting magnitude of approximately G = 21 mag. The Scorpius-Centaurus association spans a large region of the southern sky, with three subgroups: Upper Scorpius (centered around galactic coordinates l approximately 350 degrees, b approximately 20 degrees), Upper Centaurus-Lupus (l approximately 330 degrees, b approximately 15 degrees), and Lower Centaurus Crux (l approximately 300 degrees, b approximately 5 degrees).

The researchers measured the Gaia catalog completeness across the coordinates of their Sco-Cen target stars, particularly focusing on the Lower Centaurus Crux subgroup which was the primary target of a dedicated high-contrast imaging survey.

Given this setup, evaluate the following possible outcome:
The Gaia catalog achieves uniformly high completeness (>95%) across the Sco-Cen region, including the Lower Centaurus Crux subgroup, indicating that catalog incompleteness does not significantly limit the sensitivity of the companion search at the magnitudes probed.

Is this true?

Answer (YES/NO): NO